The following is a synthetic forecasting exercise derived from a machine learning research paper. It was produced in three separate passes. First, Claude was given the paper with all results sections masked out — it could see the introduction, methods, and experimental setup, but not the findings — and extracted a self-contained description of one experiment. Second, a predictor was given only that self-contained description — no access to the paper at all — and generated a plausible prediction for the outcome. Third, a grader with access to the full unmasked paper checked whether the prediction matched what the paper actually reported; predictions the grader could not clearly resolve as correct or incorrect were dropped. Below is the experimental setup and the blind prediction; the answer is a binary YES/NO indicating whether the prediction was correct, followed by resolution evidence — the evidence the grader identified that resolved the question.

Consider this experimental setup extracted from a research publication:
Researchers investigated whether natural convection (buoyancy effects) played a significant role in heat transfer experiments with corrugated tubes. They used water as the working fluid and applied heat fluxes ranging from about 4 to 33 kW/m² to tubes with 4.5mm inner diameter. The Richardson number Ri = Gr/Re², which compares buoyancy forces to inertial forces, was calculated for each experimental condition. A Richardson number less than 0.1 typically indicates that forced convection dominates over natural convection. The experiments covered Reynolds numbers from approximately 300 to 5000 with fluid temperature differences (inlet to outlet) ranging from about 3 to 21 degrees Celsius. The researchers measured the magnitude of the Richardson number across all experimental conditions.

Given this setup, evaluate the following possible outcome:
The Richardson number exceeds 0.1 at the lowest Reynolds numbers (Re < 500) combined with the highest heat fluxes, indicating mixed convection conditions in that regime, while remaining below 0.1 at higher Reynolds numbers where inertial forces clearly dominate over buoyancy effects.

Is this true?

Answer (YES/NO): NO